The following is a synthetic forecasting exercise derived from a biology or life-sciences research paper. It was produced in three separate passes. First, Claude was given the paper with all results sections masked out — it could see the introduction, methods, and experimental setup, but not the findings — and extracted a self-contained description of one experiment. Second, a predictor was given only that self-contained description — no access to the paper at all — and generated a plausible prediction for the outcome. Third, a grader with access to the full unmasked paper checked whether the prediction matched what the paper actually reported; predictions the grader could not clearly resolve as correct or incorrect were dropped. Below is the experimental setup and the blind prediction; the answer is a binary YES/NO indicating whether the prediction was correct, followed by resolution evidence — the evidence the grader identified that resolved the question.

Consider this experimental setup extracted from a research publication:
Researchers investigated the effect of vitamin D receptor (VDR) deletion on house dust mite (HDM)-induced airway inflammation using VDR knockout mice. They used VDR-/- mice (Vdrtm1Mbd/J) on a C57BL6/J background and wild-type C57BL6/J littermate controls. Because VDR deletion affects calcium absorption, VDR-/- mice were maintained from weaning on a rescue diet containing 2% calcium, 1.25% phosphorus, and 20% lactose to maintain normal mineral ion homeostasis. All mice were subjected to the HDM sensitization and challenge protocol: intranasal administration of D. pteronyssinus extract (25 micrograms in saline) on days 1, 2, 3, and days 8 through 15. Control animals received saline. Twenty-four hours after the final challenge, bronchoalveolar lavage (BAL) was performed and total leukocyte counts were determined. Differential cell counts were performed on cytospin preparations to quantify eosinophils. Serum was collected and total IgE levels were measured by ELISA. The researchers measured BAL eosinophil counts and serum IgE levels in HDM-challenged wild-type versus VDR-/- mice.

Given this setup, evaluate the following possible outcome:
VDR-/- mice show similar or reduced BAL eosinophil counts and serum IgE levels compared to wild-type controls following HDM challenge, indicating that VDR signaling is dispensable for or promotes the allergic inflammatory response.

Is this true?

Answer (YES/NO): NO